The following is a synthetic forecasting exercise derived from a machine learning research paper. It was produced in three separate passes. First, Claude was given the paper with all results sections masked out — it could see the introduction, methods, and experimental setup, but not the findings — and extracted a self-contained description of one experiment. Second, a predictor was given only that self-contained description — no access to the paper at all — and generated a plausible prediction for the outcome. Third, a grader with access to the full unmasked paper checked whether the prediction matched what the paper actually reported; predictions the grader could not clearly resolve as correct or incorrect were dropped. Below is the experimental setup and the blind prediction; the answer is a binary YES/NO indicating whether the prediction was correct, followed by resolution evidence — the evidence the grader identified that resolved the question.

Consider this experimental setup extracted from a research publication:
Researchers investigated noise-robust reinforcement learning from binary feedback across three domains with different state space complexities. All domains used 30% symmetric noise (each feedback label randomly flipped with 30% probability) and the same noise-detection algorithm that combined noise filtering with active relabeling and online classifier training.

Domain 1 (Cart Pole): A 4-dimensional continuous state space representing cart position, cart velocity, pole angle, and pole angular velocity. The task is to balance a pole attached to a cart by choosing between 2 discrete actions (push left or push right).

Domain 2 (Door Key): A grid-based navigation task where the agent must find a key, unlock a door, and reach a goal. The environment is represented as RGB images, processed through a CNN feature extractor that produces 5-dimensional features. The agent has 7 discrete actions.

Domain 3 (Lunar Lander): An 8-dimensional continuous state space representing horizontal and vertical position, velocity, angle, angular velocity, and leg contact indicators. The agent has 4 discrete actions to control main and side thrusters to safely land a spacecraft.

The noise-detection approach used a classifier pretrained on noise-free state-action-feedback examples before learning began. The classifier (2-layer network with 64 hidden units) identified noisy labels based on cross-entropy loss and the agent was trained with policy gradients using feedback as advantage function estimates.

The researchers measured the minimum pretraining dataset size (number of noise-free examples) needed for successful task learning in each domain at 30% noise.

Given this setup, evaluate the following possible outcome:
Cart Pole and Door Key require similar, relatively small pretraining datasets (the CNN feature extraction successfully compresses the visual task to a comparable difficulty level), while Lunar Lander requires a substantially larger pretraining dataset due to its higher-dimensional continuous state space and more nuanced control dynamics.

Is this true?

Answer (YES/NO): YES